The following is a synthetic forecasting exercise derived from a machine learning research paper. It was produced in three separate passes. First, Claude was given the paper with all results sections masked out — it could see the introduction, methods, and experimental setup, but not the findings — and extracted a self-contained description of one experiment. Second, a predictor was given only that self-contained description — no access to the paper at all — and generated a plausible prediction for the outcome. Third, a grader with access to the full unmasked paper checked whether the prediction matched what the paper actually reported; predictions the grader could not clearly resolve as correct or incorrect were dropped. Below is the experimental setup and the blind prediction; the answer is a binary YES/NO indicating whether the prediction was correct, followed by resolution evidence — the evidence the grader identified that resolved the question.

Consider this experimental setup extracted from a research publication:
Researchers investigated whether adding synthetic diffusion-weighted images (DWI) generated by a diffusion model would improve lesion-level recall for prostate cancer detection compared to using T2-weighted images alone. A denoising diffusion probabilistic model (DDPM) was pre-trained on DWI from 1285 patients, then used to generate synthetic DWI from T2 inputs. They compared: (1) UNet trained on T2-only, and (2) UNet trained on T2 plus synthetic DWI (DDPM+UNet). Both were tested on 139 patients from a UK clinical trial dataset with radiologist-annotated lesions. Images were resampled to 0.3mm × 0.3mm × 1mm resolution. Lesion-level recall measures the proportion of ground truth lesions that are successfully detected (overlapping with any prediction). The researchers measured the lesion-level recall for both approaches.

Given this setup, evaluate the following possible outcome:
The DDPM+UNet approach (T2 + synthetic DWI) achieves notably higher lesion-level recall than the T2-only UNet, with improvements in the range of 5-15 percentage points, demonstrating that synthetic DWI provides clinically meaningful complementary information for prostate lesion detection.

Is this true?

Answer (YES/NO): NO